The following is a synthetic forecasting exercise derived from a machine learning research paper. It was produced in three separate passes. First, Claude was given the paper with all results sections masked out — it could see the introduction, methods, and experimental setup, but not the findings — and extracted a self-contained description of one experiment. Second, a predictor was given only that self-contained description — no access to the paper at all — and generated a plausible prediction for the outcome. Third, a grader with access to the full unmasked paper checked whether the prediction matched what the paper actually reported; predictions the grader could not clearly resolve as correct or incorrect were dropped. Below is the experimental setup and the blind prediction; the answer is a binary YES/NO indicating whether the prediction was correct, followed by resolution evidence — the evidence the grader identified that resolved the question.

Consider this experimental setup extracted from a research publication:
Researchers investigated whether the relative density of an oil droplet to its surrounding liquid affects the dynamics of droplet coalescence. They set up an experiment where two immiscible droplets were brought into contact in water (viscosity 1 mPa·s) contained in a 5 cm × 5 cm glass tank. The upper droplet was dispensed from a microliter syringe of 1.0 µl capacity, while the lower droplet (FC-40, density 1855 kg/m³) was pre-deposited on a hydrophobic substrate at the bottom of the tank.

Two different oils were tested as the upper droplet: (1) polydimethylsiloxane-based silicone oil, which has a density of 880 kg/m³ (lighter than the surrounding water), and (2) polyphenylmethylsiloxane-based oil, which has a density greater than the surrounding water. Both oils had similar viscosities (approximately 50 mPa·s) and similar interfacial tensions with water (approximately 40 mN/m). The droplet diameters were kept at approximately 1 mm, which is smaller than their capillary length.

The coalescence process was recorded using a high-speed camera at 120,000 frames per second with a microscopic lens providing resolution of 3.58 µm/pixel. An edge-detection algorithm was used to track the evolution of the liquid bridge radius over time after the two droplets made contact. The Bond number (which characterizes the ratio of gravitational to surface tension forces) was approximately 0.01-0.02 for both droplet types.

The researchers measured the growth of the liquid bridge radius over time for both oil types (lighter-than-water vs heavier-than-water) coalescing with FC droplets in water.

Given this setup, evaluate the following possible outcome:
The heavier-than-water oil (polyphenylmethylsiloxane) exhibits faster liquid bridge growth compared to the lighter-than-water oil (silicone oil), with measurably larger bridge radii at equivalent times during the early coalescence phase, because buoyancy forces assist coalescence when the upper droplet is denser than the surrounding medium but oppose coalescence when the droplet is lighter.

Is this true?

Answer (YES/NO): NO